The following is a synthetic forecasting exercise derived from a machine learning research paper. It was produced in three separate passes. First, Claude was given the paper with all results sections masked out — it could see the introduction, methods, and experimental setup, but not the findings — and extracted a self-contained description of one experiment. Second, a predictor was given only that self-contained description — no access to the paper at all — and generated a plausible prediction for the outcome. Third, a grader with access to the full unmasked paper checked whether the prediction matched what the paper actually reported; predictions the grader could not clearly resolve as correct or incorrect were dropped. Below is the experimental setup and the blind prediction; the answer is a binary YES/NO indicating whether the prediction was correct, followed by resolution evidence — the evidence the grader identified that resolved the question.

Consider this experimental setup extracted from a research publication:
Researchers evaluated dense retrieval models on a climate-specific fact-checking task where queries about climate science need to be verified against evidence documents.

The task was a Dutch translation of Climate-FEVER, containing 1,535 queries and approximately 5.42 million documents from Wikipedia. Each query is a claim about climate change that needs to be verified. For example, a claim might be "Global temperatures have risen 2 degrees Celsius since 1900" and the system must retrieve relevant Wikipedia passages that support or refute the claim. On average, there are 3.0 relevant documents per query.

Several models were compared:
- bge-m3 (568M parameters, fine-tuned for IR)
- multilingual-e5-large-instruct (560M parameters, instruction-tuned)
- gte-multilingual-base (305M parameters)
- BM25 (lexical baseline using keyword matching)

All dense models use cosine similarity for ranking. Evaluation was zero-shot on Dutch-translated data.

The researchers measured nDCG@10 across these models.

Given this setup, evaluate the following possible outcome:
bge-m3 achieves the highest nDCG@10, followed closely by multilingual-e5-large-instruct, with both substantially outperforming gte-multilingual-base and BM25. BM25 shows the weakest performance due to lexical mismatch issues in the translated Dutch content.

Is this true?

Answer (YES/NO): NO